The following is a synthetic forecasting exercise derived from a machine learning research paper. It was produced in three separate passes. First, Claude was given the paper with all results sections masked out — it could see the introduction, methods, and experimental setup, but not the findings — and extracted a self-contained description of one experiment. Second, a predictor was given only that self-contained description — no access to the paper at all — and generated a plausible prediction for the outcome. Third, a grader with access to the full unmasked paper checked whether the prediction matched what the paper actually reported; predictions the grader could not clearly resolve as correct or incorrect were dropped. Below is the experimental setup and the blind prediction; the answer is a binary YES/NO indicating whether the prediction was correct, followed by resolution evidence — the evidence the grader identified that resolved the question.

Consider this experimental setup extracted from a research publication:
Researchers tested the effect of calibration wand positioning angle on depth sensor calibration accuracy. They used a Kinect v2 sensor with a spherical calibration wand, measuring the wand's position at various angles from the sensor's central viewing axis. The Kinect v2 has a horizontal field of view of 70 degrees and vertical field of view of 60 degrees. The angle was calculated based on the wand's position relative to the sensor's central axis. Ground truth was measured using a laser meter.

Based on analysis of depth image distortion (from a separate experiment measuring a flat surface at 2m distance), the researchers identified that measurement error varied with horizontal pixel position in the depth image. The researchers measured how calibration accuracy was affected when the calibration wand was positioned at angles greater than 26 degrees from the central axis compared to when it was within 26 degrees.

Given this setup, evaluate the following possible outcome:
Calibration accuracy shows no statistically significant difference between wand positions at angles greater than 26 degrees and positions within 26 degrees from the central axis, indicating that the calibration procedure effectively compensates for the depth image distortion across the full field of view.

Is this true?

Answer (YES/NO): NO